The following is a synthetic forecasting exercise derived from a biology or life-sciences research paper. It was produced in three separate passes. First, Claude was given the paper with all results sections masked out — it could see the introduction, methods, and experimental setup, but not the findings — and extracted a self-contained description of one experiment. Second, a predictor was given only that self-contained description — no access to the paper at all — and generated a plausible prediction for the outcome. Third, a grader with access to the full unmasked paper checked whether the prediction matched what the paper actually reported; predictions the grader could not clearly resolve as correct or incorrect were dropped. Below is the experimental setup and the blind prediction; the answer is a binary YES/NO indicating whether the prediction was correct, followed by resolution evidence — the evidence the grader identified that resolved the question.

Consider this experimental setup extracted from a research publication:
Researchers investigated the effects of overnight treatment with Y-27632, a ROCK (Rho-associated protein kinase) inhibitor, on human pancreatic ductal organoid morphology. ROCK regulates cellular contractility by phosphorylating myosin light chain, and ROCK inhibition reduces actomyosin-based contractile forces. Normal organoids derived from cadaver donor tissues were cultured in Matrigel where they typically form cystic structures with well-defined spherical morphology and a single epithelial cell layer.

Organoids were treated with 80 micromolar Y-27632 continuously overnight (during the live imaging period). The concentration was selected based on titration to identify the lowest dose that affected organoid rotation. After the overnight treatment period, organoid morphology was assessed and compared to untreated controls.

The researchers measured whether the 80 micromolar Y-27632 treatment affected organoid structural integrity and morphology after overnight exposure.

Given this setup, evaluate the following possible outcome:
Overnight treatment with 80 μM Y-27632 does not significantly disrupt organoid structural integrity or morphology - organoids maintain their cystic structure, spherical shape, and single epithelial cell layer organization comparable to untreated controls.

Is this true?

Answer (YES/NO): NO